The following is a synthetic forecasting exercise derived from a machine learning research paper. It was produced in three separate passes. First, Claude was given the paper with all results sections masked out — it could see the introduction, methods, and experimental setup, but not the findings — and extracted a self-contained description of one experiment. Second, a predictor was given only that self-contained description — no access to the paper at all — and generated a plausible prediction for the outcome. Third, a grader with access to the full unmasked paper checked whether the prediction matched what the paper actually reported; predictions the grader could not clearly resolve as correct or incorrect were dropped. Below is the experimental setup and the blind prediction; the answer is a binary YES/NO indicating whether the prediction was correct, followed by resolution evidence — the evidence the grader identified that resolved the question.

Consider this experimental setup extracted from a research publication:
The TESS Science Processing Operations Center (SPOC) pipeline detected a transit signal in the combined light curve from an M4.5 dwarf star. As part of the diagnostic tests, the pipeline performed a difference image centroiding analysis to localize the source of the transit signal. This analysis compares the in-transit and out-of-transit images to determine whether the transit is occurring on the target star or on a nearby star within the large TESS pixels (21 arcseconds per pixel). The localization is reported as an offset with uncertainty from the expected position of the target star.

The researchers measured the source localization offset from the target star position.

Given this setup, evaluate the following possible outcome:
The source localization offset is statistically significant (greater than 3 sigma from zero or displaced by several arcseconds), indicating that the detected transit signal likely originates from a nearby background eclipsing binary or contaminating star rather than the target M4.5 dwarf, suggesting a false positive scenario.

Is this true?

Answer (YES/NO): NO